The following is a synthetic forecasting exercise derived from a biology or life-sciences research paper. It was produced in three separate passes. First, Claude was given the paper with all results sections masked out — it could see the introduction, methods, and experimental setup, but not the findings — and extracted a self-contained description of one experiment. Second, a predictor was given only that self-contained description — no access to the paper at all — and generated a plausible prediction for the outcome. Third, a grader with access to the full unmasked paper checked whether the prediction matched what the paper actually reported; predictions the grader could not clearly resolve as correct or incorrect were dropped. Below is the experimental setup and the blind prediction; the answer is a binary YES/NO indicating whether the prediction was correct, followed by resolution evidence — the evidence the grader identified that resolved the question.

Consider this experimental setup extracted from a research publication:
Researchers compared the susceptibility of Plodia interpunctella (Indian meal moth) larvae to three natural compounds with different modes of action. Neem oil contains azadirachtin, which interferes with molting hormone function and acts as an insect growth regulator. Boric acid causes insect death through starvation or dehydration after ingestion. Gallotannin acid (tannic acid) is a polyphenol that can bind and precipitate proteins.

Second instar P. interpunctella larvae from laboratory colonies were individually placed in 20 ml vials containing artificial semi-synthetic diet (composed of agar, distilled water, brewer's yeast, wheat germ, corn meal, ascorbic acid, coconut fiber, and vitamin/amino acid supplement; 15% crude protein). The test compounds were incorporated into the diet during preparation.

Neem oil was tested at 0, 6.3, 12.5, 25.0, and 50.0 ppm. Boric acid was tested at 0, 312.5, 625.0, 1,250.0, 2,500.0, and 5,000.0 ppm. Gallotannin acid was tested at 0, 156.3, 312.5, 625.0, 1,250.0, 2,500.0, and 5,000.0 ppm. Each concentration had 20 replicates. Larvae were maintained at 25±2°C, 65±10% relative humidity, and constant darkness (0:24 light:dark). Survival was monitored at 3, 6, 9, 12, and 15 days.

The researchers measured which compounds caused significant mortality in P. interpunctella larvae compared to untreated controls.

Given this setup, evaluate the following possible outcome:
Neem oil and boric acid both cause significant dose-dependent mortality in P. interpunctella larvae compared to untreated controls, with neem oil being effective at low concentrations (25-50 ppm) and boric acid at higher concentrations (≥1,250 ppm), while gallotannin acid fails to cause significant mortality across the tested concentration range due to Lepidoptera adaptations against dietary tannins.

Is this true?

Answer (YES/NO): NO